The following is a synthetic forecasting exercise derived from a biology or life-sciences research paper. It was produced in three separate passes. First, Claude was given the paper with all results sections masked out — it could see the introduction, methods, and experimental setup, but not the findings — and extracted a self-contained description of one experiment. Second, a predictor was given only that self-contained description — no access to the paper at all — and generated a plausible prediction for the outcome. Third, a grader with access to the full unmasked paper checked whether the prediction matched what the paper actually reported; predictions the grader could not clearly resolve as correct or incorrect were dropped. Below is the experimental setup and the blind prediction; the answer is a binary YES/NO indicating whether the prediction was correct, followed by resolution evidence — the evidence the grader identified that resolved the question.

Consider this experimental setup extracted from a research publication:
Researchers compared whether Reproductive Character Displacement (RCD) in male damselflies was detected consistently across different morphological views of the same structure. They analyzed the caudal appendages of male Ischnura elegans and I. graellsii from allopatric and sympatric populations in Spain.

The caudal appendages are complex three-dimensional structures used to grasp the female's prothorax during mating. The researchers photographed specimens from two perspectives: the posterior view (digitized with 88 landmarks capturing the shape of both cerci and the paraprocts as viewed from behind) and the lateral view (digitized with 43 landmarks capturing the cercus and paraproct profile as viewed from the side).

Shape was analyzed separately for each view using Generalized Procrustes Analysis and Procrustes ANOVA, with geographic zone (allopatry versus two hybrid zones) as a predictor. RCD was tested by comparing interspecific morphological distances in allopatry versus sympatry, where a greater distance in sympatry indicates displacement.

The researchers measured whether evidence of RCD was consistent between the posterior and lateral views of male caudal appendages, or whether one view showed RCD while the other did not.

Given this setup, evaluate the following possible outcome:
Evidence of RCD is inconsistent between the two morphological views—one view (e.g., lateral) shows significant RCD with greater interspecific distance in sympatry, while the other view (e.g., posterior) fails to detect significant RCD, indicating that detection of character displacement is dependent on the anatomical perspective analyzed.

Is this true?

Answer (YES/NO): YES